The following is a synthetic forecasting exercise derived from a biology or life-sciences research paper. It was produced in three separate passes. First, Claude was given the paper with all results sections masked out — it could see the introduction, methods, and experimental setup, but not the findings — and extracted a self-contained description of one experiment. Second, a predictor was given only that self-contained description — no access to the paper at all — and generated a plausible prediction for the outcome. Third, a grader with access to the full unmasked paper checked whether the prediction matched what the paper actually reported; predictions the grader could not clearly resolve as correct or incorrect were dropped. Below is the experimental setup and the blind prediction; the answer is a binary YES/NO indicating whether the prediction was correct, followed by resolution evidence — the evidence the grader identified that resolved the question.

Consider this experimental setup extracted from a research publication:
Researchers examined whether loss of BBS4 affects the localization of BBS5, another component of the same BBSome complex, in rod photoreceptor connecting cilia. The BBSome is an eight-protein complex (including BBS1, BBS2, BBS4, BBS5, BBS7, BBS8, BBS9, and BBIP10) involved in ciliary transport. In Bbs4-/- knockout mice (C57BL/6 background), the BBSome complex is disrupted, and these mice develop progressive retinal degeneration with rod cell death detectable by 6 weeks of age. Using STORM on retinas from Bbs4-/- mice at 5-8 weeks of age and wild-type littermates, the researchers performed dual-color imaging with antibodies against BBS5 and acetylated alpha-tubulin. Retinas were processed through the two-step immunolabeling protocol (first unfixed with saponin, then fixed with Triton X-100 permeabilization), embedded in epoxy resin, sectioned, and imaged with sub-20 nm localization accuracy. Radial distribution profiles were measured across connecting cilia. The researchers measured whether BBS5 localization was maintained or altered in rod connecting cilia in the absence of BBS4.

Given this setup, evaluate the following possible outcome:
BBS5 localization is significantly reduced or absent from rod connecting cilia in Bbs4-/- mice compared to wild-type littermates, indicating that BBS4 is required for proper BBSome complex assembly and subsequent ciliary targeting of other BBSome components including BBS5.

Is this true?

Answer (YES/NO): NO